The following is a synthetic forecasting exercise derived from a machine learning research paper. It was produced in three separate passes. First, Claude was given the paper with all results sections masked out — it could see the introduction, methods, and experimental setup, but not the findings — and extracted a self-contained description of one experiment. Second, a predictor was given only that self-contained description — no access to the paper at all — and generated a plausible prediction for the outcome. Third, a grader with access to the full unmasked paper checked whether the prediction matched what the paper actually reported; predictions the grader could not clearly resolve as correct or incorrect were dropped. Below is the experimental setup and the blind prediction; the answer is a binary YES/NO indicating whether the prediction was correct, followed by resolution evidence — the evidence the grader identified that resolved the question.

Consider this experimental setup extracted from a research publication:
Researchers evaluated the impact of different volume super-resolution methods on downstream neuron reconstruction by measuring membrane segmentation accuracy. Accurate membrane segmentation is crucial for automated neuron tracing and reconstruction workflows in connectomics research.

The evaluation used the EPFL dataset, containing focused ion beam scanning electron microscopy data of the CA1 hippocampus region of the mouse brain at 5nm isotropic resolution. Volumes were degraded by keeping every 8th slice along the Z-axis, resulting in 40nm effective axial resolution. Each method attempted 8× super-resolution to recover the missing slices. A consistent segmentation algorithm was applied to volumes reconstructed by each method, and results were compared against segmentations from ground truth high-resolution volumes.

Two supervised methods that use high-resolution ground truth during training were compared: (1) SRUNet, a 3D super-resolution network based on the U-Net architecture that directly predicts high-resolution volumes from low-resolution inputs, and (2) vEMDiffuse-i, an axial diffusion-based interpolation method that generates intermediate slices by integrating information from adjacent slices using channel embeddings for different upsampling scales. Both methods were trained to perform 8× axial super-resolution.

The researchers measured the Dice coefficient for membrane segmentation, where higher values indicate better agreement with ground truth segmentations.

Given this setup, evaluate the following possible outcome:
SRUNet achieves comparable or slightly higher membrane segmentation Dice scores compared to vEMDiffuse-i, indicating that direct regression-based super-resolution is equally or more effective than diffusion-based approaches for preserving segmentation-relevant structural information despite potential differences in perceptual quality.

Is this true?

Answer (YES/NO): NO